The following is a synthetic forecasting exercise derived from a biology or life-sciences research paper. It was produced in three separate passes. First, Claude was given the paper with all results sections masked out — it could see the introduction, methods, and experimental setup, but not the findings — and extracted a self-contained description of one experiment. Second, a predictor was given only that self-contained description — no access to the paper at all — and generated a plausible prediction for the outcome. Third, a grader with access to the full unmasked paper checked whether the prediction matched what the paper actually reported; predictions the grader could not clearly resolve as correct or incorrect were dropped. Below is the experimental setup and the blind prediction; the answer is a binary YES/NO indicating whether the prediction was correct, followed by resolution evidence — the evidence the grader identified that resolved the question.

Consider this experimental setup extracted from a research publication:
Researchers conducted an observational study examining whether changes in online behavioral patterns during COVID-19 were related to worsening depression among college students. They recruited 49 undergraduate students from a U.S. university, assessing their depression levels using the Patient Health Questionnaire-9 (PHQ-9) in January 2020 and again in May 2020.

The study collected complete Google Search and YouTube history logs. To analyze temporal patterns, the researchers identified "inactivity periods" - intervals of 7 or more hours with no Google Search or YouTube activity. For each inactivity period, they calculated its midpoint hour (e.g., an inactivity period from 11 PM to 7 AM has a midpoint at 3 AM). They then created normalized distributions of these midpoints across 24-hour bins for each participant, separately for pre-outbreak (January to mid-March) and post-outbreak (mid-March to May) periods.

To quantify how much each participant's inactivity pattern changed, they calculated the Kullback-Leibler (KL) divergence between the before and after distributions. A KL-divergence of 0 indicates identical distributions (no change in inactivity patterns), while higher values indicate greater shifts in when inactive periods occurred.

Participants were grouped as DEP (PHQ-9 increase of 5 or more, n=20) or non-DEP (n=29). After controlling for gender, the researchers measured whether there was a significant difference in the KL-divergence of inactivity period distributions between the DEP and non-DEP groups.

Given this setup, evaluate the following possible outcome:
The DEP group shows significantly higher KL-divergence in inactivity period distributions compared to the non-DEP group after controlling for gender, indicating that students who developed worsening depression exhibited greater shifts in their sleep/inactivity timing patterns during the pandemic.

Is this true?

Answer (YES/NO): NO